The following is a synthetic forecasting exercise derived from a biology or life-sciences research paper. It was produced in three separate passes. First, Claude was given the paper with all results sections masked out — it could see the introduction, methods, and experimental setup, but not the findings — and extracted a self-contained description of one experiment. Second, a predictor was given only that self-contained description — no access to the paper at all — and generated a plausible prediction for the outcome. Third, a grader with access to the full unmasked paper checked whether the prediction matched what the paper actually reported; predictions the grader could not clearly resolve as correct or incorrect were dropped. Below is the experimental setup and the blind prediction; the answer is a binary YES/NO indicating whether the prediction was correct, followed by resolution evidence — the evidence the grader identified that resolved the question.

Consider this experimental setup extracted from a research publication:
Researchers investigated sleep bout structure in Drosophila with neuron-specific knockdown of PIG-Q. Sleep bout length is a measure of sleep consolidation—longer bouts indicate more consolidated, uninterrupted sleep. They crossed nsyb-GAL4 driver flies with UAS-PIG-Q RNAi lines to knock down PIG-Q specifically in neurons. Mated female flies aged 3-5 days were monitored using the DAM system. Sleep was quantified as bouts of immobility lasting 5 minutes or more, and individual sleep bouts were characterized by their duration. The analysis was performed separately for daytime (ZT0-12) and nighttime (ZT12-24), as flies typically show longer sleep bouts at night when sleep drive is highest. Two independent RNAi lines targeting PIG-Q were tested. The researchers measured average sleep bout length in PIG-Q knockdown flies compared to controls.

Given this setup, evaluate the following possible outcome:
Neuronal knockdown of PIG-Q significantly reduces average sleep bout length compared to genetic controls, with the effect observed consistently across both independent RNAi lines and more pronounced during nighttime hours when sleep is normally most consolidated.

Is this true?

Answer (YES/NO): NO